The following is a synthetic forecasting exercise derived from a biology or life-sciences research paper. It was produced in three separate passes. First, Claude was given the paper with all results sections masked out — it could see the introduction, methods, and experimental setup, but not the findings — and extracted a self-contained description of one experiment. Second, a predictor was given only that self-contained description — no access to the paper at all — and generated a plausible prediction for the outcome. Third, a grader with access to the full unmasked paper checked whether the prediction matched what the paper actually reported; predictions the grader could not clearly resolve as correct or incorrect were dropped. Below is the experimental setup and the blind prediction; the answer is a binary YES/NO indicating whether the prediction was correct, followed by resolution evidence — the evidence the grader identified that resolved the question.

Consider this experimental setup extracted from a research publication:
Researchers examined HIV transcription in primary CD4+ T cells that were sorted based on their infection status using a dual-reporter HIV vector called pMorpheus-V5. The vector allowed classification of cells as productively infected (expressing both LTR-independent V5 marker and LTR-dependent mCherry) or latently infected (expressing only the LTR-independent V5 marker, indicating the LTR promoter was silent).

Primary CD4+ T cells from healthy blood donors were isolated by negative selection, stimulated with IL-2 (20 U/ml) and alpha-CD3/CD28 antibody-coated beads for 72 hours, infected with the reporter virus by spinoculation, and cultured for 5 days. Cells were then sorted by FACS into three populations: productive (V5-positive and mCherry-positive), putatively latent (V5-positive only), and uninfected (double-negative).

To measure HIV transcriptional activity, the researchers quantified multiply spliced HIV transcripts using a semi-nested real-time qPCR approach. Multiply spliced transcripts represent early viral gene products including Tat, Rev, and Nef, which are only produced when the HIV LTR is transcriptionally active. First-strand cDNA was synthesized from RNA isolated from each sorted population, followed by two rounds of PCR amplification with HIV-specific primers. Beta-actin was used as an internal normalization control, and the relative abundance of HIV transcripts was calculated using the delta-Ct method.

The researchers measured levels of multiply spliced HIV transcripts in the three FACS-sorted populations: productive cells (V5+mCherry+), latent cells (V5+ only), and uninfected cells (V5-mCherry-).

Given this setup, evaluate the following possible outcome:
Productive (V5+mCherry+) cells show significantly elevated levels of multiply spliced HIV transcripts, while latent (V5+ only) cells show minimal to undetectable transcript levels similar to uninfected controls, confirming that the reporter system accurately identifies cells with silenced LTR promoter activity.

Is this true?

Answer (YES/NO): YES